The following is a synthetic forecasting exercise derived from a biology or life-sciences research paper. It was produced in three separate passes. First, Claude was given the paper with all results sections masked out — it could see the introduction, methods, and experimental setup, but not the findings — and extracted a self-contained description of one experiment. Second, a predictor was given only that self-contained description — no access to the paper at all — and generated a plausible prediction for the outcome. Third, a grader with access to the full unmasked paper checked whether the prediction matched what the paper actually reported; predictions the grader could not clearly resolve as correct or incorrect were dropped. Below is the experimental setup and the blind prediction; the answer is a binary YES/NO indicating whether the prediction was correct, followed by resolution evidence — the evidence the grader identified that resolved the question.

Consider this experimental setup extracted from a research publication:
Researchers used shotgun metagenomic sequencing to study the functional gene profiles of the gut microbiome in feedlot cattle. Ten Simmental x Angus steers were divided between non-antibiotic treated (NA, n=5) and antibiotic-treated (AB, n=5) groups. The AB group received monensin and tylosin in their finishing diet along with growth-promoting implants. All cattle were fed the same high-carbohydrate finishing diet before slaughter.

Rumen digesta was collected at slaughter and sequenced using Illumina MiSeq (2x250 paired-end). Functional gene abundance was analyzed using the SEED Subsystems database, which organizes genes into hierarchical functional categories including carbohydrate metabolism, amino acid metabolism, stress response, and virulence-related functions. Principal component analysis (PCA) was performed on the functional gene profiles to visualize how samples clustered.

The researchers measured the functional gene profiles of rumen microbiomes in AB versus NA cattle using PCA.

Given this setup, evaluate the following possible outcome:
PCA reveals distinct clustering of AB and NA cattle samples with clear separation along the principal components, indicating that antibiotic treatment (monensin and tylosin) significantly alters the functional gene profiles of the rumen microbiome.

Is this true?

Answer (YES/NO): NO